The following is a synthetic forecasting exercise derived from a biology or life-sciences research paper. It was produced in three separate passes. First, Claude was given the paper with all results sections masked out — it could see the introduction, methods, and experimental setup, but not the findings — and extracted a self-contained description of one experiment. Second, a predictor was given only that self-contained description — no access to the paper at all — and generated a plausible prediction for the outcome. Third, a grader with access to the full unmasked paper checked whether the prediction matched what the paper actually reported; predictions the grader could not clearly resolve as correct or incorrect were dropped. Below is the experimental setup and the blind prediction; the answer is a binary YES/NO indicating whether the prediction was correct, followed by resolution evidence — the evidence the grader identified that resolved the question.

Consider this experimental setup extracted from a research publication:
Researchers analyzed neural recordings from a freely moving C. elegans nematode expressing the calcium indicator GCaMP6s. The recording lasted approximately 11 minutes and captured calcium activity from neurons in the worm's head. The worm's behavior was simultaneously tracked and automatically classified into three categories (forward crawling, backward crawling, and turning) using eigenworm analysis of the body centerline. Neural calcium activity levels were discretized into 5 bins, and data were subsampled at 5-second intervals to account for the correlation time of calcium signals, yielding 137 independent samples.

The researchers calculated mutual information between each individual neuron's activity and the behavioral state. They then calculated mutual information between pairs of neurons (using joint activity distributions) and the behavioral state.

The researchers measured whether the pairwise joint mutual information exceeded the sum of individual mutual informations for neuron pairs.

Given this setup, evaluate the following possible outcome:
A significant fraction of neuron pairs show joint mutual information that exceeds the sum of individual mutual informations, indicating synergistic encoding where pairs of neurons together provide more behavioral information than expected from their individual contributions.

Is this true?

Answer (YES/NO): NO